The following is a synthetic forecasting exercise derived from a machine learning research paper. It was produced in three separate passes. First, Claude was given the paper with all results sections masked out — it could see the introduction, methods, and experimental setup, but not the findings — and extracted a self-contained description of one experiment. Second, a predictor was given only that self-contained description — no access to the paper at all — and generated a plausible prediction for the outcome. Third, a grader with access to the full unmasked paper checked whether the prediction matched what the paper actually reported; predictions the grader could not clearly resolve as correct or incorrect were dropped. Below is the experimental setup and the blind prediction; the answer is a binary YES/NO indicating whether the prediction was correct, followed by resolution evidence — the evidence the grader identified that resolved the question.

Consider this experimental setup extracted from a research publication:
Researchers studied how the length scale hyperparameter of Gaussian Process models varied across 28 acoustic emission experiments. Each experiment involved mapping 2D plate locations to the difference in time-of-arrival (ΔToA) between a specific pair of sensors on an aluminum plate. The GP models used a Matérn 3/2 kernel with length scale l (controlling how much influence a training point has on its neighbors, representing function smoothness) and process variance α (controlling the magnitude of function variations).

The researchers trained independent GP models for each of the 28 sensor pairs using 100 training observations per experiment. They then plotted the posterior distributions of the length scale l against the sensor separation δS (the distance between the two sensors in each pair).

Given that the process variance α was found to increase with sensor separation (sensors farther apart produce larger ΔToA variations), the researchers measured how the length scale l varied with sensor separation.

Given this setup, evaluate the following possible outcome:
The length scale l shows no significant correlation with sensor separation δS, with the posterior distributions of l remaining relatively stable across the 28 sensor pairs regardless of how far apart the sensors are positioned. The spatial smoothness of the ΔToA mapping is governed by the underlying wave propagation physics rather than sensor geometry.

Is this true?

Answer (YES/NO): NO